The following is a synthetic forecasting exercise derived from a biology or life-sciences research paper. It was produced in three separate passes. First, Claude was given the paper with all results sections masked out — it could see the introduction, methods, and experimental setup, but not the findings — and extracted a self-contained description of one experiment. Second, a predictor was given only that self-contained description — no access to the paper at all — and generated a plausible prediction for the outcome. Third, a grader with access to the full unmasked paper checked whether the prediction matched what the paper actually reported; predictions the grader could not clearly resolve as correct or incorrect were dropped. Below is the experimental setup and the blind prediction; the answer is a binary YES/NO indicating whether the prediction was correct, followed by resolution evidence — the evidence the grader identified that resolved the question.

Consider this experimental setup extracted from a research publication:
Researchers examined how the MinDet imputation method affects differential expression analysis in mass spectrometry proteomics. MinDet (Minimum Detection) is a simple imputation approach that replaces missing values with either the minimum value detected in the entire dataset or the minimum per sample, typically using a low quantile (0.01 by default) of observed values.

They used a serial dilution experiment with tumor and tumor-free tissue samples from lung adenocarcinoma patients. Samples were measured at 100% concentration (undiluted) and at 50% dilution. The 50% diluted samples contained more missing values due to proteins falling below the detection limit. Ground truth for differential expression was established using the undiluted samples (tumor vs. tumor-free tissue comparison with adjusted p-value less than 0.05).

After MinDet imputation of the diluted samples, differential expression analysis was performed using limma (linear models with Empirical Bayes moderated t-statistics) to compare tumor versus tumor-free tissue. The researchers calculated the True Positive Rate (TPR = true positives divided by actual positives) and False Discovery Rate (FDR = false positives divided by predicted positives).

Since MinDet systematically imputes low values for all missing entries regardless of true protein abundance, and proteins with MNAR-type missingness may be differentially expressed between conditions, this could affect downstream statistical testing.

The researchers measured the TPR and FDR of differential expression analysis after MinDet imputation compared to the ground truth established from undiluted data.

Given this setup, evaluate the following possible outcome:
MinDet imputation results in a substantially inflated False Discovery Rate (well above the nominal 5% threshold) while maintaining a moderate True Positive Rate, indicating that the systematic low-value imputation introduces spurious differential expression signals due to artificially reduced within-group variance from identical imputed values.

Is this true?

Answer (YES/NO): NO